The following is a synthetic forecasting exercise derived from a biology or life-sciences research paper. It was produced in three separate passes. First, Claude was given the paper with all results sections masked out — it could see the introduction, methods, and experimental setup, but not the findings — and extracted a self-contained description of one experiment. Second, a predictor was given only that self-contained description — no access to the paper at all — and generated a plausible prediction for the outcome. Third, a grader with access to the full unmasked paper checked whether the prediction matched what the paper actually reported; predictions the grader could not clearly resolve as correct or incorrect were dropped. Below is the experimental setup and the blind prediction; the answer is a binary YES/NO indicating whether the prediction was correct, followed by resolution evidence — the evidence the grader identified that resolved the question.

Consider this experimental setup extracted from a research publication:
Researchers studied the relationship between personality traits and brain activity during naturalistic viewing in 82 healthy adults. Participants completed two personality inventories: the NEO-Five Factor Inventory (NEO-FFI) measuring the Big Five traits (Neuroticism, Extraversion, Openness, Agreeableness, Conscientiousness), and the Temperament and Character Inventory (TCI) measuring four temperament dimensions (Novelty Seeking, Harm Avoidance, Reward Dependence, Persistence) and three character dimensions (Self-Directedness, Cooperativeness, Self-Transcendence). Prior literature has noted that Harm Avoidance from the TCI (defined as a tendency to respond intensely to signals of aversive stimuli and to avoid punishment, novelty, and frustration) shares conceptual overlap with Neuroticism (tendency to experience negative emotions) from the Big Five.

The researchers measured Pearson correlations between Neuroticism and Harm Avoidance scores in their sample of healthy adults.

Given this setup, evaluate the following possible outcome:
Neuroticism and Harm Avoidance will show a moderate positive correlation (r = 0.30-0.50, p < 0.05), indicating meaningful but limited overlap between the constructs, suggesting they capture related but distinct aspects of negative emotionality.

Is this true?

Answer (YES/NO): NO